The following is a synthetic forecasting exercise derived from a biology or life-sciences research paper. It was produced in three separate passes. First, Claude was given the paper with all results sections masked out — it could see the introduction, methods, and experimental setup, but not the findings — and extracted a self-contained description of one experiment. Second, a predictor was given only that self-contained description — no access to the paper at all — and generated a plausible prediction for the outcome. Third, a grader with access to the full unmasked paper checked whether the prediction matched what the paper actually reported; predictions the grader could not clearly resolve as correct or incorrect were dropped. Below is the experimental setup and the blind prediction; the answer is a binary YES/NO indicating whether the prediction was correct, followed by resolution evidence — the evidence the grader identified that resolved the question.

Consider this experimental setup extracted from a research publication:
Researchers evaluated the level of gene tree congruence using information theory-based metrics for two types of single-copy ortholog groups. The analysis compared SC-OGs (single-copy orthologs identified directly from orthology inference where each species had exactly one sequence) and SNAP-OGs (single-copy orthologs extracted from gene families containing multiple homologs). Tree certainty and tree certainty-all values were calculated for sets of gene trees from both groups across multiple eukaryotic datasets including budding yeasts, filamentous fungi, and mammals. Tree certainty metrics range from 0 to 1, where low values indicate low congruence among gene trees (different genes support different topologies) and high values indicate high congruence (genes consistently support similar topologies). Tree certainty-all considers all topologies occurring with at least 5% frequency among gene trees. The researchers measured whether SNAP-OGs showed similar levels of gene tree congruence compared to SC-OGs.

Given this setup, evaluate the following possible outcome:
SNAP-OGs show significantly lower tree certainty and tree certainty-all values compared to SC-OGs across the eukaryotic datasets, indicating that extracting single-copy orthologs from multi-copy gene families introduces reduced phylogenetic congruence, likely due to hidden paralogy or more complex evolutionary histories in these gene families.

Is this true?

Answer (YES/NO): NO